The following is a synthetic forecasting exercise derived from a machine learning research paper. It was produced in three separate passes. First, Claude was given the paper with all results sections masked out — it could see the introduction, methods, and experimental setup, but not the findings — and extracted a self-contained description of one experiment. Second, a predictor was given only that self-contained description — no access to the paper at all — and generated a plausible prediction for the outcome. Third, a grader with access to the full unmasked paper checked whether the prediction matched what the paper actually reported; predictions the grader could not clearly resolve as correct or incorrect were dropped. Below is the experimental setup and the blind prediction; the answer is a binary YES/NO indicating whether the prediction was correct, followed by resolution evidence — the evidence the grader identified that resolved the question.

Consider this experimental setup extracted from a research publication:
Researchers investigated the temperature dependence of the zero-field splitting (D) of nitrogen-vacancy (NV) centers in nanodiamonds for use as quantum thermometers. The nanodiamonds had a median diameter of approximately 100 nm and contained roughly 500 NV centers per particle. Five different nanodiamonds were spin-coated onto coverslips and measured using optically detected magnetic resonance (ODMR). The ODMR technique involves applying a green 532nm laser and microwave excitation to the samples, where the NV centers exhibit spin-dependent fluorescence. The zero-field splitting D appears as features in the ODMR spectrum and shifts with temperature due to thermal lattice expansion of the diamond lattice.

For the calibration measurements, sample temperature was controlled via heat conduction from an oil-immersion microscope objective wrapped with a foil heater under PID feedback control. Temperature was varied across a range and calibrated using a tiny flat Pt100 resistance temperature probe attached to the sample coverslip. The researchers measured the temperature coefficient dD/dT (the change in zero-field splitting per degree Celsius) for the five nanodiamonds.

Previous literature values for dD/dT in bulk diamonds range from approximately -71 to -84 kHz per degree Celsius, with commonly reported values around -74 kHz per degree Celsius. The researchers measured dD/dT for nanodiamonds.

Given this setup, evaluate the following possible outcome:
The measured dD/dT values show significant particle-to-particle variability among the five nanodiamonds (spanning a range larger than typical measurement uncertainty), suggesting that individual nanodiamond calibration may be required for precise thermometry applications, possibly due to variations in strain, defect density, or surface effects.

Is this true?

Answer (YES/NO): YES